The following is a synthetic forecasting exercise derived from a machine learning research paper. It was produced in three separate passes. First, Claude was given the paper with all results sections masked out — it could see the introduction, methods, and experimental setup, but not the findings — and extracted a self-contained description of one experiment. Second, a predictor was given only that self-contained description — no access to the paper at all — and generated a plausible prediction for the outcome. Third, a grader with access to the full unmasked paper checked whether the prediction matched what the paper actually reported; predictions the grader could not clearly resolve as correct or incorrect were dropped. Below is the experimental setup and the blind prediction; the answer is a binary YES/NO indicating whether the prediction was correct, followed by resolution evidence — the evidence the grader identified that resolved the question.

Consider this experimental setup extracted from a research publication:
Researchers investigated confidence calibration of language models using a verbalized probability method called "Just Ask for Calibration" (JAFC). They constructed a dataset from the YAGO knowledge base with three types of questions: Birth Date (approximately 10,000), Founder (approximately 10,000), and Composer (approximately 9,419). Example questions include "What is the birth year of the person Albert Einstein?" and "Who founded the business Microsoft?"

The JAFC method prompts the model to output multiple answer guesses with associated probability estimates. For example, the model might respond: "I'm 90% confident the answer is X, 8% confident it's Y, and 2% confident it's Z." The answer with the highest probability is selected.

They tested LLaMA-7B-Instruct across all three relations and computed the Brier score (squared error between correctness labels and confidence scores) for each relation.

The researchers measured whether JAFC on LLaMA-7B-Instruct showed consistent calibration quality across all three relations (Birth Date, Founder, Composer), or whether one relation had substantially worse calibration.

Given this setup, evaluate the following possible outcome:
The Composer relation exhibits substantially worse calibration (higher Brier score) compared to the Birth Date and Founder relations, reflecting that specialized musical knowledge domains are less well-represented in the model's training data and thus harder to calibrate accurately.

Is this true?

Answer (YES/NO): NO